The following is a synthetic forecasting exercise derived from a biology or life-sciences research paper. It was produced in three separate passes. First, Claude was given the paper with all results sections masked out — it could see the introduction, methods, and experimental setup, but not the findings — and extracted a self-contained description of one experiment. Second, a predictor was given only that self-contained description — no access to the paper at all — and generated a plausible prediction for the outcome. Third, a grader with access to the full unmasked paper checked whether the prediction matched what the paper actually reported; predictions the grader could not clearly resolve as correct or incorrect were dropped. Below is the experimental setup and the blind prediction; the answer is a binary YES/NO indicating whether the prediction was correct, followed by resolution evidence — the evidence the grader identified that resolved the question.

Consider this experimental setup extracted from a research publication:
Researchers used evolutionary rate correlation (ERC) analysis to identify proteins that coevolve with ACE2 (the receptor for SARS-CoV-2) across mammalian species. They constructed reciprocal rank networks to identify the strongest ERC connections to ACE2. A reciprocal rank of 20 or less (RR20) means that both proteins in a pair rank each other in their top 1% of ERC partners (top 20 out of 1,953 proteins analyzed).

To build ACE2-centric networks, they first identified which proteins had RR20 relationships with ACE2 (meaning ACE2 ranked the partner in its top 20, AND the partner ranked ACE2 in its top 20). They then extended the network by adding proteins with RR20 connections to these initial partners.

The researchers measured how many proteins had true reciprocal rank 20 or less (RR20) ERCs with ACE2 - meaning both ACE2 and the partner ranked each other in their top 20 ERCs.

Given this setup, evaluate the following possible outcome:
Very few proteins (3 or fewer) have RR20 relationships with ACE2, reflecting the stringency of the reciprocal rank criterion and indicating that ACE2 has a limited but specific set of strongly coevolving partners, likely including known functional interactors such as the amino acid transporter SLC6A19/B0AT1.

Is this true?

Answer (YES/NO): NO